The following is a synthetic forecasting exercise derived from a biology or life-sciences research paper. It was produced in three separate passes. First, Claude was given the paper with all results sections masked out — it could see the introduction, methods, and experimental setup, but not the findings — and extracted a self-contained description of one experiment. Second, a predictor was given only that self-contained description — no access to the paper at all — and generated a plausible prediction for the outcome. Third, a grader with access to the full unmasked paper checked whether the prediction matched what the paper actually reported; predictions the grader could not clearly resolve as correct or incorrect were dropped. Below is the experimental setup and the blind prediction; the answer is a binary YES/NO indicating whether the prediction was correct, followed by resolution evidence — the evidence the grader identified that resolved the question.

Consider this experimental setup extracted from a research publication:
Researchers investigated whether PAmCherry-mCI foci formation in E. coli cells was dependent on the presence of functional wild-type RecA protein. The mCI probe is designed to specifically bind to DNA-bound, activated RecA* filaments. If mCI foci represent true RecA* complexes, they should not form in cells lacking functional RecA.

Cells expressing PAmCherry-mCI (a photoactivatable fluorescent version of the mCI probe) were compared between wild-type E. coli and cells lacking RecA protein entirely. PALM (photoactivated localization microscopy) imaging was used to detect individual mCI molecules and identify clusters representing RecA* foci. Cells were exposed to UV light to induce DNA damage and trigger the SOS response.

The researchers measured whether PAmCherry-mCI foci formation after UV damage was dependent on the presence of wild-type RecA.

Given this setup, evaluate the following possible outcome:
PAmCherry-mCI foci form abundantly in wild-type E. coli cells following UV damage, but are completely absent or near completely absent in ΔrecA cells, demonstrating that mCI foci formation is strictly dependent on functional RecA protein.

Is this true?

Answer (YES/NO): YES